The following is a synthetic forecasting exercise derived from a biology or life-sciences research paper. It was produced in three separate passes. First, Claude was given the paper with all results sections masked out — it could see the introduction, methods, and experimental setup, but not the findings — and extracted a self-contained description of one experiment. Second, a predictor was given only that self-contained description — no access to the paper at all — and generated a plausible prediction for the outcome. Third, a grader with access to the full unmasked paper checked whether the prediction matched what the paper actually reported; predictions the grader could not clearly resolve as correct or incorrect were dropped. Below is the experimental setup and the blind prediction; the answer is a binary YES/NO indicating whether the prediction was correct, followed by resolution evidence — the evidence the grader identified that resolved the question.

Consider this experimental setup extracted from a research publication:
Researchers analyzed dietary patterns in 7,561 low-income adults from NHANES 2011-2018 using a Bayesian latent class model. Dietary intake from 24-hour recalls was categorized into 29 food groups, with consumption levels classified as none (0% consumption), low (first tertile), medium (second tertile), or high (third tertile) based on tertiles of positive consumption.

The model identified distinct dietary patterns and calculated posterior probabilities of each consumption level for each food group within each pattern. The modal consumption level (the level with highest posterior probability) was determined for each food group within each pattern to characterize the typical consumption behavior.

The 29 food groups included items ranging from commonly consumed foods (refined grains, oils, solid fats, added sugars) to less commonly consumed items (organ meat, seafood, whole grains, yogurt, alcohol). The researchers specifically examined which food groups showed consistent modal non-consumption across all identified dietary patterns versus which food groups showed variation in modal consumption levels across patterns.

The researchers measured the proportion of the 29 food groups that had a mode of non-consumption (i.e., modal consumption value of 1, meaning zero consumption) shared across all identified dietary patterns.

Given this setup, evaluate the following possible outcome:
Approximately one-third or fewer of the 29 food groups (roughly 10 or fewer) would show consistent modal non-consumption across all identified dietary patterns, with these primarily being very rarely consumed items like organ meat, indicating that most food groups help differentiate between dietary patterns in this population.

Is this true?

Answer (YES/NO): NO